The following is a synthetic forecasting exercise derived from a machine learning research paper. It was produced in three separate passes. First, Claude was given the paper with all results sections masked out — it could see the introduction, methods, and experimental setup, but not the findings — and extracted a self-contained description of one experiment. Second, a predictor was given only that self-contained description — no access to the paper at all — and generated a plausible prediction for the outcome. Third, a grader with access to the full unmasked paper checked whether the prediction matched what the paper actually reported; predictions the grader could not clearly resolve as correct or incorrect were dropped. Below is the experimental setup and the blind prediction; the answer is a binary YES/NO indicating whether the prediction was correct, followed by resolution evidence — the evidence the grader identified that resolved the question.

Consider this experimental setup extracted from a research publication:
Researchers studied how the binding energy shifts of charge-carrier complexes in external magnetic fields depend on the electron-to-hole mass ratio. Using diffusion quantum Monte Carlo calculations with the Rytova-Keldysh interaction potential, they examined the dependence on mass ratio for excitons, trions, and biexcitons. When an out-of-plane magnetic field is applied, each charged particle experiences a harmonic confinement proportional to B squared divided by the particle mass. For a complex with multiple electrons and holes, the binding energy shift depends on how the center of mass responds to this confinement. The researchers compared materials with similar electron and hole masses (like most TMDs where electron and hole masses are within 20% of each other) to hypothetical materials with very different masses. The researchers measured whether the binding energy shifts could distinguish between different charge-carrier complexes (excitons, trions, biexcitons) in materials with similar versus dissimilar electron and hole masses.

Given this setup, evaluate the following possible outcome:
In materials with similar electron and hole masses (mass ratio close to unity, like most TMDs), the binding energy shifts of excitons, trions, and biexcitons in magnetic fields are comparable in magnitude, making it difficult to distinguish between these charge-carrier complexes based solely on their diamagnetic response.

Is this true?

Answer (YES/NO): YES